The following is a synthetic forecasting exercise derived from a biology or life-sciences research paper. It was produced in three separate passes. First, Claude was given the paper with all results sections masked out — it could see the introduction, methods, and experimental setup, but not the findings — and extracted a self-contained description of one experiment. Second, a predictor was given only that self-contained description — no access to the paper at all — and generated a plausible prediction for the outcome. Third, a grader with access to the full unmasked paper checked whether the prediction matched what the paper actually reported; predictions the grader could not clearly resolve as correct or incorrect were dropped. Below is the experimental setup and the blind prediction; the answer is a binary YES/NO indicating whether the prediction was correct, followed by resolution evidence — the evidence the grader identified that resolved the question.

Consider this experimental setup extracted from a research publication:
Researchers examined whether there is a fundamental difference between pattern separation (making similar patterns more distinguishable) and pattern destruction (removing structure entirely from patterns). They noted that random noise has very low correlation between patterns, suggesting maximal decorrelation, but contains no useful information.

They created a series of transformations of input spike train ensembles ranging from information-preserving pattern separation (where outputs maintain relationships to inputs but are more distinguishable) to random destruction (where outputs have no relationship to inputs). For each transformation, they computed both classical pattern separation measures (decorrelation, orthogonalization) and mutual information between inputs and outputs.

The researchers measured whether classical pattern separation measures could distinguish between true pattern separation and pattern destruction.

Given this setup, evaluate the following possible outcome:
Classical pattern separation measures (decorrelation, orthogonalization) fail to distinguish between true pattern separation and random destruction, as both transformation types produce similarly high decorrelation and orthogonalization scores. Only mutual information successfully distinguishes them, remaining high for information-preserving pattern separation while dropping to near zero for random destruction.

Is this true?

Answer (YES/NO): NO